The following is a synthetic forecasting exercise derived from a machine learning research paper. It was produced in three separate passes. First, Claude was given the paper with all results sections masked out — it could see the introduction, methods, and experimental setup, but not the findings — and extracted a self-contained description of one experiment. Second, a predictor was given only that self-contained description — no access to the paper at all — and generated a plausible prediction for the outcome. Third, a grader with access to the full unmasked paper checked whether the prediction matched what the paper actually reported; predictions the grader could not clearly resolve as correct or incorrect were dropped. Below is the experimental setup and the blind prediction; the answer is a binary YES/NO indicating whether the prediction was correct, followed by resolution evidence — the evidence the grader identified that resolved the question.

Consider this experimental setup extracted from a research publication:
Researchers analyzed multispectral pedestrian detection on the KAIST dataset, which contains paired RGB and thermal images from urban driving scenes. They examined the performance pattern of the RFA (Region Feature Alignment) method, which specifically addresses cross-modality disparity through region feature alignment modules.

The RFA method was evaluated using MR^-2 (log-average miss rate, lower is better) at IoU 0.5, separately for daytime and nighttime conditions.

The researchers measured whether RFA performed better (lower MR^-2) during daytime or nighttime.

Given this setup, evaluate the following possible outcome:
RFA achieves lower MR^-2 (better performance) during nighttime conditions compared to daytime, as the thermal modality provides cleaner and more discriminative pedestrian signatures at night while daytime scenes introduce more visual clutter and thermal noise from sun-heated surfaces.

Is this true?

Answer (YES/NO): YES